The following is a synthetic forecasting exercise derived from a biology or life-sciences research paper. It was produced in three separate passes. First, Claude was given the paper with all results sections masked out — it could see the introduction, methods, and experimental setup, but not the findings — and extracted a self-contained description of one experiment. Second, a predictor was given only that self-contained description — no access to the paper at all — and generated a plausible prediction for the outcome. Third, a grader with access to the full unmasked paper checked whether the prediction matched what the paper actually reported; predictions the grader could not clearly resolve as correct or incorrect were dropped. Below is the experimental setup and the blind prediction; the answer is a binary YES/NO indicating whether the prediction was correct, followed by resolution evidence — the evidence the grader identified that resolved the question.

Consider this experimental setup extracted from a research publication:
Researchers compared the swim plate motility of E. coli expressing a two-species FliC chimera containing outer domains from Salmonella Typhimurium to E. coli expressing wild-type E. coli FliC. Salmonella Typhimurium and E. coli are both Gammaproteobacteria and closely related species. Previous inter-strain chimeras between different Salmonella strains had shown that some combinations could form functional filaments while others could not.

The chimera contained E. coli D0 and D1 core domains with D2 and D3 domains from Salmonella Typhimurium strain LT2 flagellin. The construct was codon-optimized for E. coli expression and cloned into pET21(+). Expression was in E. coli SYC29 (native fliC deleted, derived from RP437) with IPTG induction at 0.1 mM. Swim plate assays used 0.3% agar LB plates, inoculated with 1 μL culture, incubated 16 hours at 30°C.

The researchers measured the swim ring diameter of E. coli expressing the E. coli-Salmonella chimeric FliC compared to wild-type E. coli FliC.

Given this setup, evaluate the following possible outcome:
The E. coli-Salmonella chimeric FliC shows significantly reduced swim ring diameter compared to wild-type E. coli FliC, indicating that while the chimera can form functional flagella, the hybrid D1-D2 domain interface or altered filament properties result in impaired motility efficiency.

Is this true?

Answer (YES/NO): YES